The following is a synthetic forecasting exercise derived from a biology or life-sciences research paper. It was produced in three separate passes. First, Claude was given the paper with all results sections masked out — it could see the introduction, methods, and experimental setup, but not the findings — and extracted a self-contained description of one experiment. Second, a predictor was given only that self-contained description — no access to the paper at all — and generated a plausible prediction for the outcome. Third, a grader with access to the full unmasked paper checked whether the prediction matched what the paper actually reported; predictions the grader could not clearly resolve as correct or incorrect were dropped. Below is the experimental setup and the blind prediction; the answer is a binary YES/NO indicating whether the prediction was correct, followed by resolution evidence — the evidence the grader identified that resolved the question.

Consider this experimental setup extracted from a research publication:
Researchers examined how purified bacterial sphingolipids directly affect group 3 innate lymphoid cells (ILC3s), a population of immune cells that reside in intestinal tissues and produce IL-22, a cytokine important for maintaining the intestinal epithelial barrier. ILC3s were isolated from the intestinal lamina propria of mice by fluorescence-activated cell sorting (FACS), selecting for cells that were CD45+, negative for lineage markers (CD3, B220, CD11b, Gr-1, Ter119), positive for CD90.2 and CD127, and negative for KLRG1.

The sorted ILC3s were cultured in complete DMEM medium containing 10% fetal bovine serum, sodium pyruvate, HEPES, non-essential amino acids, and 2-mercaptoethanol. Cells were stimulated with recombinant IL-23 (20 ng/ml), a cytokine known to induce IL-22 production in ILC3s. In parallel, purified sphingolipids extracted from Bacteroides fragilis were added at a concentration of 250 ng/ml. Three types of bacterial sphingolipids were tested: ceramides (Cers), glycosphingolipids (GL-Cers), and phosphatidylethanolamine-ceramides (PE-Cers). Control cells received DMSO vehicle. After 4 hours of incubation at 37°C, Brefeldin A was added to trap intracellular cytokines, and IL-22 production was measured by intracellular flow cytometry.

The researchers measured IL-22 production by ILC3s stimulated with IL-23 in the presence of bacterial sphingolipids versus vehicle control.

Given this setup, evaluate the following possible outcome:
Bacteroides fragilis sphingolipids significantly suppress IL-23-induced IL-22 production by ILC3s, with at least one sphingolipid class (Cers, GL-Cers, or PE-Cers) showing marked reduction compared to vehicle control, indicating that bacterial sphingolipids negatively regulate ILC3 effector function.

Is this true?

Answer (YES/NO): YES